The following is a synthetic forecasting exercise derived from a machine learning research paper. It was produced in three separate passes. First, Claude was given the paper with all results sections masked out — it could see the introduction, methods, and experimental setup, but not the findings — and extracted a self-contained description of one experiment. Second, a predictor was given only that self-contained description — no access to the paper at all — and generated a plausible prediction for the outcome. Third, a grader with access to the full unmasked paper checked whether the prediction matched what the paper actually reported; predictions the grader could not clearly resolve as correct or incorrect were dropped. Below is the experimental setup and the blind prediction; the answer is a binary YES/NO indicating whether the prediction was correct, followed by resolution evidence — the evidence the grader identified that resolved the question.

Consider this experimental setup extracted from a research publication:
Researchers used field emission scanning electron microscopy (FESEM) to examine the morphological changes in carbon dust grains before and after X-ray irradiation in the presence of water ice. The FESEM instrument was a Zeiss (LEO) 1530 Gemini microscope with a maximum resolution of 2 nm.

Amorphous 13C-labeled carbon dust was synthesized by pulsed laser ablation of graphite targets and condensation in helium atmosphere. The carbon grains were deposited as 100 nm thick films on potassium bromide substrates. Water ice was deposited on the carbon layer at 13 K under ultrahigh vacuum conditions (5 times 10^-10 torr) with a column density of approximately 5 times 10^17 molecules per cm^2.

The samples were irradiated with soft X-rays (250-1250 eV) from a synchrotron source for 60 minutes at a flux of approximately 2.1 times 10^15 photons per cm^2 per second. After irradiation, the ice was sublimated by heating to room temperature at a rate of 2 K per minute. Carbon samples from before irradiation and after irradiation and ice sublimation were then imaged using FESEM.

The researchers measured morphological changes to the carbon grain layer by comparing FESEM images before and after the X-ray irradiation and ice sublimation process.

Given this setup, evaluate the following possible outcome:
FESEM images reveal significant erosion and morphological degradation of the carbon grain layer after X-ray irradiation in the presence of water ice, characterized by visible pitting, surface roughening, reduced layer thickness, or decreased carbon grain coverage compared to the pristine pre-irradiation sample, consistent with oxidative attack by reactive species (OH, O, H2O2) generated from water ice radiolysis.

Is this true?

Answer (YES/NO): YES